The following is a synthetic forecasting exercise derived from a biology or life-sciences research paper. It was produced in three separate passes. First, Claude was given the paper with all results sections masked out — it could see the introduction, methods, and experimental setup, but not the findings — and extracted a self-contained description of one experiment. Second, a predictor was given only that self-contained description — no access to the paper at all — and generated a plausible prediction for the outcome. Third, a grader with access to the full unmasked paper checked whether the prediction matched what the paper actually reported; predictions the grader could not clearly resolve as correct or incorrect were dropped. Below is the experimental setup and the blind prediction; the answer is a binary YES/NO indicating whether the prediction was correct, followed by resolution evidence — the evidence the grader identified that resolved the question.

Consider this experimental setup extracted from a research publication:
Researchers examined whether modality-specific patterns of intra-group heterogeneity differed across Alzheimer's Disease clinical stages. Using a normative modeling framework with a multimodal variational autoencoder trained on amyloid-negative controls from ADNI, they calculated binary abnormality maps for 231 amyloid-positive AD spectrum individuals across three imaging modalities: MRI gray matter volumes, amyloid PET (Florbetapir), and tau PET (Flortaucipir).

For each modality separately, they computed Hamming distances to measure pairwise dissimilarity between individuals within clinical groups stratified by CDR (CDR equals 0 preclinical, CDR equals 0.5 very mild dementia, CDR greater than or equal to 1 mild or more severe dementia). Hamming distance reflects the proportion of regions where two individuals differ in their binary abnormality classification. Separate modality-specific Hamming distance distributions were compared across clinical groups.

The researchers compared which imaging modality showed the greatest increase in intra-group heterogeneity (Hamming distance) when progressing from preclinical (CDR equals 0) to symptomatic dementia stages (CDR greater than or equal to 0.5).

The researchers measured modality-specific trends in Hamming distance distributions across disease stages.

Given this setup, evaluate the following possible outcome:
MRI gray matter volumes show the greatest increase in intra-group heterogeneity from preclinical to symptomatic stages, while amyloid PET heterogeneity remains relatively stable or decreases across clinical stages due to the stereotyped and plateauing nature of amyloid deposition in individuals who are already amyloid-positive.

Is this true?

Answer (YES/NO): NO